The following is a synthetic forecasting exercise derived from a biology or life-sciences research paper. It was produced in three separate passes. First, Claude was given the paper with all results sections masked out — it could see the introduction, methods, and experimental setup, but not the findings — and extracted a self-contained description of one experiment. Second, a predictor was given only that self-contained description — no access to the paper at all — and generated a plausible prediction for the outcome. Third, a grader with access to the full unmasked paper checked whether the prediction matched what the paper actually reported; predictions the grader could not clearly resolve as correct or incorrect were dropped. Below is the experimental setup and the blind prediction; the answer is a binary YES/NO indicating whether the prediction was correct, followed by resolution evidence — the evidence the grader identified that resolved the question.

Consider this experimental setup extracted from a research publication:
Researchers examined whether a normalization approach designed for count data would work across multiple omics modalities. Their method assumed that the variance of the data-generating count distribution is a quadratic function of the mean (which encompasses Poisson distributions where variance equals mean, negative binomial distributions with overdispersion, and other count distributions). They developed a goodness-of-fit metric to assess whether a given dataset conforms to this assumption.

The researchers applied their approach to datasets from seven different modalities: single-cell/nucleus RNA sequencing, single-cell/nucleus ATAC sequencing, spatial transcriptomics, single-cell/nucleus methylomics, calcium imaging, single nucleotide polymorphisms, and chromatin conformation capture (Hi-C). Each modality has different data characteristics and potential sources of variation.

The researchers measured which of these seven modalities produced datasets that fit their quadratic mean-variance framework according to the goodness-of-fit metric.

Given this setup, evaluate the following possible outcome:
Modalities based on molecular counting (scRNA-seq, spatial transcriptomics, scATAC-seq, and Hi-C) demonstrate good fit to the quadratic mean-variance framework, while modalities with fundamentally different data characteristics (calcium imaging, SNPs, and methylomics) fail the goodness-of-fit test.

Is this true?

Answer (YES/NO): NO